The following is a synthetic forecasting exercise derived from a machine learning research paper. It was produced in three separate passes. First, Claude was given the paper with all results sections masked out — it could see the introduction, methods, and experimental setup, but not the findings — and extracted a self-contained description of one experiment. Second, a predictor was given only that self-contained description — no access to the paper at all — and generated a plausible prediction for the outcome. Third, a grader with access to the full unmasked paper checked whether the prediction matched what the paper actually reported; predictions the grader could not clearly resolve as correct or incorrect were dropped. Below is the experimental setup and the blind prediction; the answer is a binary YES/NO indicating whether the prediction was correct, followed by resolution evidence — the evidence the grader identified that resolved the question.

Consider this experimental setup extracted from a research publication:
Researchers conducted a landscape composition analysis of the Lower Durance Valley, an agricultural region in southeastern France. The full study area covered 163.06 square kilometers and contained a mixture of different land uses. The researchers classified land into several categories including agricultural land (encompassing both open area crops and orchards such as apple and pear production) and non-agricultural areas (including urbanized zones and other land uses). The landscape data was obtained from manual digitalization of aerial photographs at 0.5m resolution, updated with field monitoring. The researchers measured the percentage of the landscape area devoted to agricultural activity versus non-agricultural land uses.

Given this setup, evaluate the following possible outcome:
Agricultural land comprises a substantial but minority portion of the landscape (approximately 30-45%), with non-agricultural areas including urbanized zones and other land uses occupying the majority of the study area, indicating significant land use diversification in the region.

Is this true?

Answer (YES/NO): NO